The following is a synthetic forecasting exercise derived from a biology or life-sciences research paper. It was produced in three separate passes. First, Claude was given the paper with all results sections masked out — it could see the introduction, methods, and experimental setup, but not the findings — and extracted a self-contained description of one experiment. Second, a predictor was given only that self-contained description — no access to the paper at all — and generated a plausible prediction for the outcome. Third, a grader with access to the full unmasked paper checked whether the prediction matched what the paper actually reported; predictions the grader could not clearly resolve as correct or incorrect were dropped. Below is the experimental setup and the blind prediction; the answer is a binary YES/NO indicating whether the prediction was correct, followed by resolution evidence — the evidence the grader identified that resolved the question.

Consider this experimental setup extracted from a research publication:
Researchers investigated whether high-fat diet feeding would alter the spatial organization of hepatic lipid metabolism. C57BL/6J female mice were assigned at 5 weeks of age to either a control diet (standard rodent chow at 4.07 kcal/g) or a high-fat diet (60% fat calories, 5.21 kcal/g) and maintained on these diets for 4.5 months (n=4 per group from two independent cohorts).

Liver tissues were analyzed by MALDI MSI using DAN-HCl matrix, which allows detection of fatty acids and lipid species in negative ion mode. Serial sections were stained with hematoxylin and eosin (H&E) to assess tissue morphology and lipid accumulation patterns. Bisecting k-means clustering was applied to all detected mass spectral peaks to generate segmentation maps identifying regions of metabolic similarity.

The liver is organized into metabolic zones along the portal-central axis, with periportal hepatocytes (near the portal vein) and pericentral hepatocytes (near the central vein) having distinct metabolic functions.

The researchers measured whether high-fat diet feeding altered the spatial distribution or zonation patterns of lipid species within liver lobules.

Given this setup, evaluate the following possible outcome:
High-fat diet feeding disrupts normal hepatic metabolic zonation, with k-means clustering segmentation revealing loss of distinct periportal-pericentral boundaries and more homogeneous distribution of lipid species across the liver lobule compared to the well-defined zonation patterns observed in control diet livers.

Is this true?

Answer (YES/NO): NO